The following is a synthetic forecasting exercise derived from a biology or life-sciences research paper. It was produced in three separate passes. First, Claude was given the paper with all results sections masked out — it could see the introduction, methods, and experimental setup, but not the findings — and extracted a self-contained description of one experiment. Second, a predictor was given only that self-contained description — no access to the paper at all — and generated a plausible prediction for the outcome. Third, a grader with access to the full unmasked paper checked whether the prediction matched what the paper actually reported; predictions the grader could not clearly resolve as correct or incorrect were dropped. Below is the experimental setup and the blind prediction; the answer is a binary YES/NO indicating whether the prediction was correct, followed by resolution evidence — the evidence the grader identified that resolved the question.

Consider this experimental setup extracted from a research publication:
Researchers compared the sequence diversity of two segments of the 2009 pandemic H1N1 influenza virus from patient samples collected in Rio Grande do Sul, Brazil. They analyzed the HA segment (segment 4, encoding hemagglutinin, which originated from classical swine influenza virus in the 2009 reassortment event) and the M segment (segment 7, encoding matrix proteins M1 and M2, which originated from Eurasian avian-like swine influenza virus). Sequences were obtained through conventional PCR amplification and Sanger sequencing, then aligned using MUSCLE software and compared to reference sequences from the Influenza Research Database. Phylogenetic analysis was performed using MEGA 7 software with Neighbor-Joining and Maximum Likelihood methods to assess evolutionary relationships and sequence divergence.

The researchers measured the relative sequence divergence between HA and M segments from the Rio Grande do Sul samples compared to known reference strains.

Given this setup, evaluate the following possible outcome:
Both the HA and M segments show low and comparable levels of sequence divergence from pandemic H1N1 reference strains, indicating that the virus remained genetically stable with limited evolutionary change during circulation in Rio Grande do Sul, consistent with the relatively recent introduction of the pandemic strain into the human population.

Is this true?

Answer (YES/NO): NO